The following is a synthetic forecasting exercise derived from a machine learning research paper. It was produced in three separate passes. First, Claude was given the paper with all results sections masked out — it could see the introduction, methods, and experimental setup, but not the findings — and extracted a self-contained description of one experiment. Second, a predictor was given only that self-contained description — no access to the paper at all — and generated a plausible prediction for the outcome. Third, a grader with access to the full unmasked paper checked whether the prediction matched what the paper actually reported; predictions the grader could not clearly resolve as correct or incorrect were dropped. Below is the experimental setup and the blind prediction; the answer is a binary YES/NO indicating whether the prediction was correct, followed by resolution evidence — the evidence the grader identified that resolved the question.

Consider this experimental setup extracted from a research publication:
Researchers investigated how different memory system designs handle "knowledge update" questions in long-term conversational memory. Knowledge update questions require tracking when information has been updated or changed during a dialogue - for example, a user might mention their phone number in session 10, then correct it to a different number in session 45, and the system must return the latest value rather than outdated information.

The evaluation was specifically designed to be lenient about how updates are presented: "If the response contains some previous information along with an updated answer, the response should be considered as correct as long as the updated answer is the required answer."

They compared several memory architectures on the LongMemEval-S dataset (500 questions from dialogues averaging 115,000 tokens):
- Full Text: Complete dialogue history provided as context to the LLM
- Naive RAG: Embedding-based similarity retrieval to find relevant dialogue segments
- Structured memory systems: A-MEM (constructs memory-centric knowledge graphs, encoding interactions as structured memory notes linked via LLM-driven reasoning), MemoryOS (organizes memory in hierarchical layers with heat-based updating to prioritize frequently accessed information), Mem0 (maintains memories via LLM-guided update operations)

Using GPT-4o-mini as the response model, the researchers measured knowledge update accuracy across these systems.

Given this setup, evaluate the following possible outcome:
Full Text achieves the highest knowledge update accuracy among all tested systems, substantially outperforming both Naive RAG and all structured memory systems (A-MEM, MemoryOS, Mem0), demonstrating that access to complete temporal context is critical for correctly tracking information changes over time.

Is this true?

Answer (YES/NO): NO